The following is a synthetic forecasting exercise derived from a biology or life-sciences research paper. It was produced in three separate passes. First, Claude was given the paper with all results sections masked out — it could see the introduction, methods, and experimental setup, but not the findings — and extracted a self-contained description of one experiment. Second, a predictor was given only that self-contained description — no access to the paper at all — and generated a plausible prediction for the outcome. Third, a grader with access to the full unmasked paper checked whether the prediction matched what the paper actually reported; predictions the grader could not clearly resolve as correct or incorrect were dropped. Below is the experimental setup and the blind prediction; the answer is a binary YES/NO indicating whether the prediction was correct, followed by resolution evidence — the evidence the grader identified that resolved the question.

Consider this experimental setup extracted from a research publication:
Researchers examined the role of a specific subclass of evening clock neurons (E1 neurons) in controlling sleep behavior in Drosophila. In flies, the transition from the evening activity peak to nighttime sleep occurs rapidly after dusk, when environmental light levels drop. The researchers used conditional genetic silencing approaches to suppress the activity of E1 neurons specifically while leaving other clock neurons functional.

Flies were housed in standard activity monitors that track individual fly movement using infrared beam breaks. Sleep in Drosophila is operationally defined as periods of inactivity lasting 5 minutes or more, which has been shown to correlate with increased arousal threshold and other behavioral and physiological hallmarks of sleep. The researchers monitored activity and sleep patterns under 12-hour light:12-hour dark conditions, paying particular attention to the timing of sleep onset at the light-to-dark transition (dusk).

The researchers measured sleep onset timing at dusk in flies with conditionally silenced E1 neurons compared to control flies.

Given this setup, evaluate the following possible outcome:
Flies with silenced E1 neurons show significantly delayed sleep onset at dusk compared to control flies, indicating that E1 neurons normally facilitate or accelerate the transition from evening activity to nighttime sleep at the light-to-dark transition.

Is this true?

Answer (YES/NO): YES